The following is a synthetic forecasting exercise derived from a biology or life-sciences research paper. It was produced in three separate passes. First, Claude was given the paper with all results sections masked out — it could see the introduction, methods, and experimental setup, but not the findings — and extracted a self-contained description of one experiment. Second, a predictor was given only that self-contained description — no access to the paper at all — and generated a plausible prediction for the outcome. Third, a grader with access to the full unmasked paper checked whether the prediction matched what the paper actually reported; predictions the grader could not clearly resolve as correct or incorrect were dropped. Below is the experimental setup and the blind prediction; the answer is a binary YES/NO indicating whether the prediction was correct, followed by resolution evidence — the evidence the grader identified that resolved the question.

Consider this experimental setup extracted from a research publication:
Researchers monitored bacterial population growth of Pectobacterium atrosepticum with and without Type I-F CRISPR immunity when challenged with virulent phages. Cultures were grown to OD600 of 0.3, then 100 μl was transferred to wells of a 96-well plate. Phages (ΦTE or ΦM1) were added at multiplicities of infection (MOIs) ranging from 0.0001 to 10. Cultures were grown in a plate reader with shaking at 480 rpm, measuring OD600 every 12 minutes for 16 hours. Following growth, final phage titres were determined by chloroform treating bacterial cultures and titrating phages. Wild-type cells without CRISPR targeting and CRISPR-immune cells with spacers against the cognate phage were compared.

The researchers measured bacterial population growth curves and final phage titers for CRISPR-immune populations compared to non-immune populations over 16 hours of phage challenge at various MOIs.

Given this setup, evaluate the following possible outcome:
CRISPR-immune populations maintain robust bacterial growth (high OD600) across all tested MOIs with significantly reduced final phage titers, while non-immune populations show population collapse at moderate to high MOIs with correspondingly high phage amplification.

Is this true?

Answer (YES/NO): NO